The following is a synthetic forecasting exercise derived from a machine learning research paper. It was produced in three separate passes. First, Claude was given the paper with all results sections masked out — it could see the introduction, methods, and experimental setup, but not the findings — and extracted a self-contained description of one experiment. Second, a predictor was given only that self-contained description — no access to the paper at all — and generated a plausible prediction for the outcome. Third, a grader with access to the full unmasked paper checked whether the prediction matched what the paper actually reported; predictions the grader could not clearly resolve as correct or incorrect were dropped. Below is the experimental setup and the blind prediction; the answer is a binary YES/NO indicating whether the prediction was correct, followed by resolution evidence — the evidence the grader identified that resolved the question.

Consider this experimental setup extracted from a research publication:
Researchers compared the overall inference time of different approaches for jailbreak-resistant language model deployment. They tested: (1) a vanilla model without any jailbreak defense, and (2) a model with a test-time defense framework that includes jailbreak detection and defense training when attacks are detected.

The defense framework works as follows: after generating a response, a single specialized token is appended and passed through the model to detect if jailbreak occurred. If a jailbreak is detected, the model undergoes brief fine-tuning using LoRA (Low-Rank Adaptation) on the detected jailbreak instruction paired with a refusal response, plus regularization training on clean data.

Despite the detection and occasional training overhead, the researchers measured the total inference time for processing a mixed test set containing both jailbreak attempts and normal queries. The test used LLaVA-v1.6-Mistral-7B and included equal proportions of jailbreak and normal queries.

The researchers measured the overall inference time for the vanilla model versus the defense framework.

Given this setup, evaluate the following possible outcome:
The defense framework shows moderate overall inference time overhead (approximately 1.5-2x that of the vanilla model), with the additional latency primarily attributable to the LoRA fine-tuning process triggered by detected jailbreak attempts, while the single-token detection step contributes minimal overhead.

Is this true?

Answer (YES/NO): NO